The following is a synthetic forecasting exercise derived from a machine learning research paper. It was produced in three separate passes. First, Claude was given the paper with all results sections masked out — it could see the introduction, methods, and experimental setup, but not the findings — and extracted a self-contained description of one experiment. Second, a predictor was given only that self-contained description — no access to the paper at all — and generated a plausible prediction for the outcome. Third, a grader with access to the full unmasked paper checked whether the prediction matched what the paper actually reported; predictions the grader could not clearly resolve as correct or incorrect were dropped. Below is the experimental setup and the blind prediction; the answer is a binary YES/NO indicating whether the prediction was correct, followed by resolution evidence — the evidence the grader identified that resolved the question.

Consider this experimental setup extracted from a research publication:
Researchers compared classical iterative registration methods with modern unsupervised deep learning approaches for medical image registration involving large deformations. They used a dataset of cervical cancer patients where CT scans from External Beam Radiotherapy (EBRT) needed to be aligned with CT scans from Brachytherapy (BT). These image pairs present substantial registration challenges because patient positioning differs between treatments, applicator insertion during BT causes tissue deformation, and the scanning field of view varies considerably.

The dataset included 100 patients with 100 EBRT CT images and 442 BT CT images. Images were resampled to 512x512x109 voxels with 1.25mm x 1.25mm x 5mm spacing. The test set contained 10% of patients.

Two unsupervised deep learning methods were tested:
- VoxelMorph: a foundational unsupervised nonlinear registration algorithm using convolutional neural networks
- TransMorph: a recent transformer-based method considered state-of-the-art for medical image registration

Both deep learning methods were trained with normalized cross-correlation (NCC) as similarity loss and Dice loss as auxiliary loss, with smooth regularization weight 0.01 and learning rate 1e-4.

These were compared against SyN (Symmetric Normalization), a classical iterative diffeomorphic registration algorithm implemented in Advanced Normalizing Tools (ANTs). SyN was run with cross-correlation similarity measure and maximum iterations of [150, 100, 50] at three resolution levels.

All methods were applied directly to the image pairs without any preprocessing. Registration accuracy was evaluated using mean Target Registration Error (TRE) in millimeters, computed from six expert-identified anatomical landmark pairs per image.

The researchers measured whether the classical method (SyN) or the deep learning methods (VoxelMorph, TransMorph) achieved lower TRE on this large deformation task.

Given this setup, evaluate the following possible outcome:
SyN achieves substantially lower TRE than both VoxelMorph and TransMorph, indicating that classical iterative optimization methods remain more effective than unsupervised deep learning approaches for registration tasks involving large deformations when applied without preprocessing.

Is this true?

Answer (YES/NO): YES